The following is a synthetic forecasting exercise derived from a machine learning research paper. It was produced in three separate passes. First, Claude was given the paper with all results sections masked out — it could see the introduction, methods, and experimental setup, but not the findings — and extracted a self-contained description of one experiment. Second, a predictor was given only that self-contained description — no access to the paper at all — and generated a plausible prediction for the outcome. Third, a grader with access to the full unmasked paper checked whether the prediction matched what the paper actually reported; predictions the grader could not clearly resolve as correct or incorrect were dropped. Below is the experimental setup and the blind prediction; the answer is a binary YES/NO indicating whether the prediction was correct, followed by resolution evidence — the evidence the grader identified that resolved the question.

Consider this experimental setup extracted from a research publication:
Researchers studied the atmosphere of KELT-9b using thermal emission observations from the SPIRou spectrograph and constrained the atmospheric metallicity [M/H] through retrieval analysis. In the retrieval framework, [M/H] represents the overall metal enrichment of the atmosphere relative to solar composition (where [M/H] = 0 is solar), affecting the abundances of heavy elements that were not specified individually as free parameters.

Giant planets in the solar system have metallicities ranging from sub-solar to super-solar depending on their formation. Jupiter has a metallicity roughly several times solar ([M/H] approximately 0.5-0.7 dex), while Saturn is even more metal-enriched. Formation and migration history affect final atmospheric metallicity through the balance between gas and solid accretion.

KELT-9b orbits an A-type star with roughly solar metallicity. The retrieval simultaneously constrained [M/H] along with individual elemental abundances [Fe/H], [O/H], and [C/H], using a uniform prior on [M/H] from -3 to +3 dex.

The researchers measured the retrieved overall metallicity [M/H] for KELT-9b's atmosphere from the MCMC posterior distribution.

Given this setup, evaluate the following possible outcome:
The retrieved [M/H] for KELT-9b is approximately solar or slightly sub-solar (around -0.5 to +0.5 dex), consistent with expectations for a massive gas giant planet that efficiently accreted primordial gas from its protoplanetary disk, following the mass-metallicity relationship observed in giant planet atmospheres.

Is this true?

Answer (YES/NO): NO